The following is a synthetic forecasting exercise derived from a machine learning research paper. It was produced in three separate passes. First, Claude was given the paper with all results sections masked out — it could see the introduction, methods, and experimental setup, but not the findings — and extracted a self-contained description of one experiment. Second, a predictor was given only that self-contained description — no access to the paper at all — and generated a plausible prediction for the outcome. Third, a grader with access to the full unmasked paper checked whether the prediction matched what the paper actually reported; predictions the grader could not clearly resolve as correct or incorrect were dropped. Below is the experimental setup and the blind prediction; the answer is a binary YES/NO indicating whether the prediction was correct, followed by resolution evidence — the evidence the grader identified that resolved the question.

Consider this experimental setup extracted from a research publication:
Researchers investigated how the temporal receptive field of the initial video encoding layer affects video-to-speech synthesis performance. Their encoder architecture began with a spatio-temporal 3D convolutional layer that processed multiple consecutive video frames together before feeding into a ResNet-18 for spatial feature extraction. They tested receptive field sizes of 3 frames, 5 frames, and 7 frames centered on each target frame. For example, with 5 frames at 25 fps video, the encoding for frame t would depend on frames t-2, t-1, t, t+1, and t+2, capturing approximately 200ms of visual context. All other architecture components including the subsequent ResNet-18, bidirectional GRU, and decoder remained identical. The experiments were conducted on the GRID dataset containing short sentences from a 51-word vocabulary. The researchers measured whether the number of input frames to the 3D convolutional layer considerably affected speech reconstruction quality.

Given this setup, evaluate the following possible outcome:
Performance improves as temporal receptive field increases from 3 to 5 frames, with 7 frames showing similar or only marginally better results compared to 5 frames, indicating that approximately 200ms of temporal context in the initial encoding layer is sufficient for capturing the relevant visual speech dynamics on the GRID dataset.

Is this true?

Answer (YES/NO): NO